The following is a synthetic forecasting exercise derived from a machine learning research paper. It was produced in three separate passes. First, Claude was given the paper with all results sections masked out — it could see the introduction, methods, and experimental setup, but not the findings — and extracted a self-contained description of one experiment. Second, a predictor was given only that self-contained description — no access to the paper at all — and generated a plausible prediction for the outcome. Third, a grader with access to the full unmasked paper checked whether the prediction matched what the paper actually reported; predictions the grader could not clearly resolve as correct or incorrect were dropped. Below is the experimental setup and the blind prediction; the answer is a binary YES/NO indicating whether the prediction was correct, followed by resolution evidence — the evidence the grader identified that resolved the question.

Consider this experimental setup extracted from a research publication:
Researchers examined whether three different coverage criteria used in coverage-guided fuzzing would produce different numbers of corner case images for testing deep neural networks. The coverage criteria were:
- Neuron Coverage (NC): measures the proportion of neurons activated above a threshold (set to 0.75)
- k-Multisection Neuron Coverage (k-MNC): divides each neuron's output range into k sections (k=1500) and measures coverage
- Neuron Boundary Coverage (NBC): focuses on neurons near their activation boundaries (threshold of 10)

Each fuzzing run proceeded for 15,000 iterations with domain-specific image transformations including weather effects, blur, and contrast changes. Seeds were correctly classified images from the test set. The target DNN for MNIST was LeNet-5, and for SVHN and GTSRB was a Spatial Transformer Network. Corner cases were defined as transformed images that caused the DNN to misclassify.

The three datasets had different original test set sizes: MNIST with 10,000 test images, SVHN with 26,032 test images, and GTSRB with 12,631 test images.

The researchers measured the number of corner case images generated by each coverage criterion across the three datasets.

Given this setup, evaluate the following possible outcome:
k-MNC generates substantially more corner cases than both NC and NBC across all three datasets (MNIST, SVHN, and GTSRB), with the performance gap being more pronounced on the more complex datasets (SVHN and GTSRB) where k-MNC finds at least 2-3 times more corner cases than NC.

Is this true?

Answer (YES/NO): NO